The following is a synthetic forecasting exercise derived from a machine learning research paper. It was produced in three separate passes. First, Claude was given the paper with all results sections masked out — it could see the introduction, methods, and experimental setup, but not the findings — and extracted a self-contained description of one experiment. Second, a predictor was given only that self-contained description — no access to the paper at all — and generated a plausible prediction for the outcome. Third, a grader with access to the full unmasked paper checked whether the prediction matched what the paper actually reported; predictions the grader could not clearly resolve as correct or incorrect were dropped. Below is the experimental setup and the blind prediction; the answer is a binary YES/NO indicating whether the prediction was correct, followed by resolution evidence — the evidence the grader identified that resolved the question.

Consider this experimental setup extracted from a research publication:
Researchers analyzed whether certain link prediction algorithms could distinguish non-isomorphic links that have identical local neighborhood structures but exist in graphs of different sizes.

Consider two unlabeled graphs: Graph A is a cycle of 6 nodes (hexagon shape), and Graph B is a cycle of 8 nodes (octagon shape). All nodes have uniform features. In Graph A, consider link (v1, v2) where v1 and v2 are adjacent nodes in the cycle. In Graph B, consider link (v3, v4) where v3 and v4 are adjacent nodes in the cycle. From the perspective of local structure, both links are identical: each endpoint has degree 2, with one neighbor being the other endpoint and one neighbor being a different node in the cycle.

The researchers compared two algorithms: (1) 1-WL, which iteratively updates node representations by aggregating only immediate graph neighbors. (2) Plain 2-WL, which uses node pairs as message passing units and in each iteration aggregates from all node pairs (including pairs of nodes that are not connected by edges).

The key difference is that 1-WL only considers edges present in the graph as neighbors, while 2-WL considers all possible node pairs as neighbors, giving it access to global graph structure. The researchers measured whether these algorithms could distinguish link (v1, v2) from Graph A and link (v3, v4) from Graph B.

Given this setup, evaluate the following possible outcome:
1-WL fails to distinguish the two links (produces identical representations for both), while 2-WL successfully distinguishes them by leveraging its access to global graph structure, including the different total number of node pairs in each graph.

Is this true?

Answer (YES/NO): YES